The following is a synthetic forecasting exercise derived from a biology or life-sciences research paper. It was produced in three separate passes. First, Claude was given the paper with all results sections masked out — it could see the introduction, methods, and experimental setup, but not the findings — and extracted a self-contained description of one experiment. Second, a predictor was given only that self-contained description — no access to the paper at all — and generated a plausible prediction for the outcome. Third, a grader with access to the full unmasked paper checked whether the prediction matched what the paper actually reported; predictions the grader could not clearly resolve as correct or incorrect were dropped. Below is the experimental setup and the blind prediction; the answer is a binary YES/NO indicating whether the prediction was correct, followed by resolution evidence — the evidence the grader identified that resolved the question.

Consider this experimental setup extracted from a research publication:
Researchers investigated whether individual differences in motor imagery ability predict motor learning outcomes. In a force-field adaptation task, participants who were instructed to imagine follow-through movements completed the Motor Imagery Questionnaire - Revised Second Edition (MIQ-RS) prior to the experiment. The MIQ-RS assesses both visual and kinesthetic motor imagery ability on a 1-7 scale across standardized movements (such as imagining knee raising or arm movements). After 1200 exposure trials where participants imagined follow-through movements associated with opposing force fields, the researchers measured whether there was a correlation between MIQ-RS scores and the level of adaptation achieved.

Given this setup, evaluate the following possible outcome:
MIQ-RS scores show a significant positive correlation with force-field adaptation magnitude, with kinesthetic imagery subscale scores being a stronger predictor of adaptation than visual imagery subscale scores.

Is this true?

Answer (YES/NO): NO